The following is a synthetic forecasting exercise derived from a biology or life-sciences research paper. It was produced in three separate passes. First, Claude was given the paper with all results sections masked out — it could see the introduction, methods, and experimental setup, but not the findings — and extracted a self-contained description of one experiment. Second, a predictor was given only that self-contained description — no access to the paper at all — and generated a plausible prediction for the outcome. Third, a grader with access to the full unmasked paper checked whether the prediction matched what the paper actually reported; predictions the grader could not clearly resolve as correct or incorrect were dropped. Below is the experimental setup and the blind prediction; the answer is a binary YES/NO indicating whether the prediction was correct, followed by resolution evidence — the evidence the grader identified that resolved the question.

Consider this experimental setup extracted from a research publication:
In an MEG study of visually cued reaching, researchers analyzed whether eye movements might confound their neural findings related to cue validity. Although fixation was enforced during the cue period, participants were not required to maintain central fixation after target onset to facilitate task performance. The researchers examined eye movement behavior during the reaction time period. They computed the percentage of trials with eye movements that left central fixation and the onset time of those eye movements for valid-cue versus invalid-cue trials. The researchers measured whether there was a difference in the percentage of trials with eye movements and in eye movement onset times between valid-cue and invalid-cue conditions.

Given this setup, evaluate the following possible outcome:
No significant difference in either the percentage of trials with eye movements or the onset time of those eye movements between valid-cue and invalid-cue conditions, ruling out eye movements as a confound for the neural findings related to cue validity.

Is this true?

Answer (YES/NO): NO